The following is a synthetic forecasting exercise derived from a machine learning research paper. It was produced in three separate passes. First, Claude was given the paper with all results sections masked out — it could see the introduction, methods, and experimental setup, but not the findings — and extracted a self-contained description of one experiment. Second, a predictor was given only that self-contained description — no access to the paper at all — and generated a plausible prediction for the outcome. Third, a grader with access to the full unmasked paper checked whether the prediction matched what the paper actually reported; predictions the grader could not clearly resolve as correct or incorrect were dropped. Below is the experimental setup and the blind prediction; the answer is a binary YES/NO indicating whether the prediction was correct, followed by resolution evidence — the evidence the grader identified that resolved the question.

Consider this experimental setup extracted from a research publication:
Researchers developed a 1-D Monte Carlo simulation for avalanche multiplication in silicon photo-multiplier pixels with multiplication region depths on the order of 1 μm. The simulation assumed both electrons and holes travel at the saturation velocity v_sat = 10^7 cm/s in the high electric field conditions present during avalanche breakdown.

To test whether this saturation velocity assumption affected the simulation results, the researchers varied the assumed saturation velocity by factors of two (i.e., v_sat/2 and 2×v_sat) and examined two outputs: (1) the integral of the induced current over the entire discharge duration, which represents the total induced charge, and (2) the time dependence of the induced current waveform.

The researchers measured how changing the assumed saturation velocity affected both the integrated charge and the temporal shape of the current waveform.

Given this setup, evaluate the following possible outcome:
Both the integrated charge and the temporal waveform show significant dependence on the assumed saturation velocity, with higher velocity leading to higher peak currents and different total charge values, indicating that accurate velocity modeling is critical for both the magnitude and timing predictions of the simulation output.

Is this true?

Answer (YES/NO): NO